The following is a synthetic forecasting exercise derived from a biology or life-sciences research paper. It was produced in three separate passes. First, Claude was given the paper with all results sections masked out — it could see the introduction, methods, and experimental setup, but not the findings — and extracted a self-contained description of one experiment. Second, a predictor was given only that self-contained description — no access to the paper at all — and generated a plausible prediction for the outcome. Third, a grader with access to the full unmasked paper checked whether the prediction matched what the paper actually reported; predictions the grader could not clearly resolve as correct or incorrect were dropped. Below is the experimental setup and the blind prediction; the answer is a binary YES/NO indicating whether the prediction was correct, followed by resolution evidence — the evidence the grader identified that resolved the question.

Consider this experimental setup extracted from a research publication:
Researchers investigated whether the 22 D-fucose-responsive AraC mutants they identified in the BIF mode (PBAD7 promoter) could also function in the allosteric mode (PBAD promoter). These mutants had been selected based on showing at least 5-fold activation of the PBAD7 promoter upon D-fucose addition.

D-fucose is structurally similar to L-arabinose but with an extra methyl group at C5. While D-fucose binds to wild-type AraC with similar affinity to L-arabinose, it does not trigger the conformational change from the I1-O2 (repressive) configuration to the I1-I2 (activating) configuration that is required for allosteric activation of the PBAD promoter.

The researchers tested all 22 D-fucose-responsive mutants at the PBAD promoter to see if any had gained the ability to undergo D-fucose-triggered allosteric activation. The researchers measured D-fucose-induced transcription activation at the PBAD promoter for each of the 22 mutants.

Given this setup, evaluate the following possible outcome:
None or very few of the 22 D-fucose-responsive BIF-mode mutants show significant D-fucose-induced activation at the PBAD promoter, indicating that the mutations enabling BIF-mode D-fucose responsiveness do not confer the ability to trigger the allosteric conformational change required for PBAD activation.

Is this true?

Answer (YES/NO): YES